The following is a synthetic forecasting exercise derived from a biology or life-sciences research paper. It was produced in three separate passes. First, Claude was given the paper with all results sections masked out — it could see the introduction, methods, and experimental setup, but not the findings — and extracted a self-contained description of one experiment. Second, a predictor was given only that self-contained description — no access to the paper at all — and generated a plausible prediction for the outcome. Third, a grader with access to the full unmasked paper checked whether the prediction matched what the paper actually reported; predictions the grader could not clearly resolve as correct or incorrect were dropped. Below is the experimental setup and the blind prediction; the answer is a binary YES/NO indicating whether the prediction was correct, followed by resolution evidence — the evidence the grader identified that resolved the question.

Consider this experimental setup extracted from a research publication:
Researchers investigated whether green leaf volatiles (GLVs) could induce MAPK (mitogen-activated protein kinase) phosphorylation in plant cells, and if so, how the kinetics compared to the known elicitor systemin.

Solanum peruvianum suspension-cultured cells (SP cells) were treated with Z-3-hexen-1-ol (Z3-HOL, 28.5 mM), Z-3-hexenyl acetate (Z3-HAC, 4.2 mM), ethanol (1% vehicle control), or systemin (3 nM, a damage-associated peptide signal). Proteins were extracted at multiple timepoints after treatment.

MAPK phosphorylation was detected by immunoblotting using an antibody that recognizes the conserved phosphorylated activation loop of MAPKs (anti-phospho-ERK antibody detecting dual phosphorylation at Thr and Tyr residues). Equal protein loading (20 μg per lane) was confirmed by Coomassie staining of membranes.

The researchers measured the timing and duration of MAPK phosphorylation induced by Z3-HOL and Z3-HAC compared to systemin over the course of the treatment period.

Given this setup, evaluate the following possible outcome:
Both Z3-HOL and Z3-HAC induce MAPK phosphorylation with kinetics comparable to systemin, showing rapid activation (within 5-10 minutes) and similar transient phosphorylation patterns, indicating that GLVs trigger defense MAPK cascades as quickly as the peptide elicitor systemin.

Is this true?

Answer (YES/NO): NO